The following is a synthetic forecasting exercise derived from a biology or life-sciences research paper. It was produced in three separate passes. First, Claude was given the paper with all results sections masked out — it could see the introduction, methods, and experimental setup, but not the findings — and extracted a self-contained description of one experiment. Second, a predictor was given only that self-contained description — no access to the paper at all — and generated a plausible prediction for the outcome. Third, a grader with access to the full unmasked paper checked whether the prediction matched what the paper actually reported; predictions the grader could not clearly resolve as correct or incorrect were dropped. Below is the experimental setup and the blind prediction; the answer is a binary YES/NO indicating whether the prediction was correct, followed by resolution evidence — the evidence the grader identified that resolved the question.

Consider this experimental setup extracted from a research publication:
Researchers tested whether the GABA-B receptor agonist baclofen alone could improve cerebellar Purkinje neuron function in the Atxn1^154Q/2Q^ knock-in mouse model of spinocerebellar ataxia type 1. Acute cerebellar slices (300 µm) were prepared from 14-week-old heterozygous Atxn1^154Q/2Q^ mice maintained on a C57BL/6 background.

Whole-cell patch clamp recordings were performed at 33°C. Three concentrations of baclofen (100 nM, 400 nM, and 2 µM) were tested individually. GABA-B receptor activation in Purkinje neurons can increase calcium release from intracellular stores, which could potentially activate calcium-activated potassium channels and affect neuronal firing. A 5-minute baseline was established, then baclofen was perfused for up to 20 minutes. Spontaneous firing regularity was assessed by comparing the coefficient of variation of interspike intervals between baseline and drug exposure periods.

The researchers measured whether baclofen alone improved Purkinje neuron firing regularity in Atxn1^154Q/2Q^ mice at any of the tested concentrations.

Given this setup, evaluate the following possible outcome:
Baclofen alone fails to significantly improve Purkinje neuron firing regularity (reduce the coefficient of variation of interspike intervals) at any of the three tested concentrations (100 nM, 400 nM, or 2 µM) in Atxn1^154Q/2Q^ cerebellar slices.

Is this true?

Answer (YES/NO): NO